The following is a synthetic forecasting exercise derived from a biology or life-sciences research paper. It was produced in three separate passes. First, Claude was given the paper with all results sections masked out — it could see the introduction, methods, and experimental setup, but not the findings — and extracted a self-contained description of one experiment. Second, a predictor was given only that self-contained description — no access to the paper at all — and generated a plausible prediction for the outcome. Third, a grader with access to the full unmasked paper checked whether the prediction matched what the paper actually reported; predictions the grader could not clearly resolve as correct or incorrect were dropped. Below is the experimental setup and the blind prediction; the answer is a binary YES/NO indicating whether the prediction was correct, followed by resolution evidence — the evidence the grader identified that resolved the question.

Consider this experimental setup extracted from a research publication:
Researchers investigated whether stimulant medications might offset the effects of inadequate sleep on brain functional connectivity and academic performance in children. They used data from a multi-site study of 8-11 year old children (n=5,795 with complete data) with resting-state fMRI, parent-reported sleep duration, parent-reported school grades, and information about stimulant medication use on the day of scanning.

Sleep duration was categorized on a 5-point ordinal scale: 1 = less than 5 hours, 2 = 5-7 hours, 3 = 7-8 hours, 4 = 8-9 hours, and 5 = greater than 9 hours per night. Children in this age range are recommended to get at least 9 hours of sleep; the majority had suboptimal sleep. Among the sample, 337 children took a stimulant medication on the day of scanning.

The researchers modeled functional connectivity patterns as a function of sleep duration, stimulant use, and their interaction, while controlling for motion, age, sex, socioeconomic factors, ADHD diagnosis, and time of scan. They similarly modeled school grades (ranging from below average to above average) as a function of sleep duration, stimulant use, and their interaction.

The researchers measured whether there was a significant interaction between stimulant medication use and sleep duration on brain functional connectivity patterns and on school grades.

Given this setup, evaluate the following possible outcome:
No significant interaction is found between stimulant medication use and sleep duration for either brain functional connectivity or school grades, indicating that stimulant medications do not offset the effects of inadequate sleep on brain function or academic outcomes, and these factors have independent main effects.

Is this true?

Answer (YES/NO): NO